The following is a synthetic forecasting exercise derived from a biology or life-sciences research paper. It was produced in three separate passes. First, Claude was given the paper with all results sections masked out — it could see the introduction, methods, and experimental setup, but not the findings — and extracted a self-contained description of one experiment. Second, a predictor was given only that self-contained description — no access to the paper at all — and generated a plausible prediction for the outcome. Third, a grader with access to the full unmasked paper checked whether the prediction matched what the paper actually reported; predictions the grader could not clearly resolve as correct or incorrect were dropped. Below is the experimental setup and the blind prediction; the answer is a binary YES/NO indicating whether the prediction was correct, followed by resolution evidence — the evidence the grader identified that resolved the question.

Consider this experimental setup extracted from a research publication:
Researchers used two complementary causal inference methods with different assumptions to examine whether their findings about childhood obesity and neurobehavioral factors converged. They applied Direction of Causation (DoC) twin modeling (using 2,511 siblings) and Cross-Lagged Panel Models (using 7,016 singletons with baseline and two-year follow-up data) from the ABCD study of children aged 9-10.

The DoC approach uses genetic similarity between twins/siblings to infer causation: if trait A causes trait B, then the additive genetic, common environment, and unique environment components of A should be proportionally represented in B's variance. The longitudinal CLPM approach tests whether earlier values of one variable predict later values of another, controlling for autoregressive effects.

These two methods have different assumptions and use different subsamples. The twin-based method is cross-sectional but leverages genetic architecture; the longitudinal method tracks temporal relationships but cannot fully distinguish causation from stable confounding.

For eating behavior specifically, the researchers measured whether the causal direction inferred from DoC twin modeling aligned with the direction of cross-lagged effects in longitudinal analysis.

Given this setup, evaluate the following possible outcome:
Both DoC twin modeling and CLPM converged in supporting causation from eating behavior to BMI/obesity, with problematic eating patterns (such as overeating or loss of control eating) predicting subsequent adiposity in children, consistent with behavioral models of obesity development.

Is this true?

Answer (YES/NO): NO